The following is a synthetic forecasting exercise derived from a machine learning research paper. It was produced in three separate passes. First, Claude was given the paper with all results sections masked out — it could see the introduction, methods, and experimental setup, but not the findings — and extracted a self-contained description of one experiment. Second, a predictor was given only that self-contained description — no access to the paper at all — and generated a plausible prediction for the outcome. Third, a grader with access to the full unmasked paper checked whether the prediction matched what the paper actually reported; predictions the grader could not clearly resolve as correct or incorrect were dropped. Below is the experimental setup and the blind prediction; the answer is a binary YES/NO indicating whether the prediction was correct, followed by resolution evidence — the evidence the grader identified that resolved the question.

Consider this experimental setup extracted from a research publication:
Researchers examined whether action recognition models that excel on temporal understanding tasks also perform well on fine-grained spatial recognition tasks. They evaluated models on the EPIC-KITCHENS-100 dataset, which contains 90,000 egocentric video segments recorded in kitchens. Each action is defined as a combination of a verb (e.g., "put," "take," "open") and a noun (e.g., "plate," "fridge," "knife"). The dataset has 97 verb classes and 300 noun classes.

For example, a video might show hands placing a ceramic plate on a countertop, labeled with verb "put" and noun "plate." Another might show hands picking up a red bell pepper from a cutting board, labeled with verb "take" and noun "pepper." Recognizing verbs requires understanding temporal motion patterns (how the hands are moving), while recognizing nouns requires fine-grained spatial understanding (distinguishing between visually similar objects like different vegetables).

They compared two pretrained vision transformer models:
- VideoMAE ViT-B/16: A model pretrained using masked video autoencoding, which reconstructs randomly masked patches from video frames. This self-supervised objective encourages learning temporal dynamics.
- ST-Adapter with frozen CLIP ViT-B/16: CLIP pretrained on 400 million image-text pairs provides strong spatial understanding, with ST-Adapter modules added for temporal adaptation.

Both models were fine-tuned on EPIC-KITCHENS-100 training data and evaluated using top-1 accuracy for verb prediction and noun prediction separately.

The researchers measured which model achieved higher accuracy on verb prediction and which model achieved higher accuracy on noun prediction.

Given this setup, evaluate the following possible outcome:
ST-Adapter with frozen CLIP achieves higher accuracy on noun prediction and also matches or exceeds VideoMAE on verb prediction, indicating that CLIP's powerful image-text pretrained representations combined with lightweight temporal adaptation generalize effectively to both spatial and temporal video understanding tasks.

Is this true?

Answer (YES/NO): NO